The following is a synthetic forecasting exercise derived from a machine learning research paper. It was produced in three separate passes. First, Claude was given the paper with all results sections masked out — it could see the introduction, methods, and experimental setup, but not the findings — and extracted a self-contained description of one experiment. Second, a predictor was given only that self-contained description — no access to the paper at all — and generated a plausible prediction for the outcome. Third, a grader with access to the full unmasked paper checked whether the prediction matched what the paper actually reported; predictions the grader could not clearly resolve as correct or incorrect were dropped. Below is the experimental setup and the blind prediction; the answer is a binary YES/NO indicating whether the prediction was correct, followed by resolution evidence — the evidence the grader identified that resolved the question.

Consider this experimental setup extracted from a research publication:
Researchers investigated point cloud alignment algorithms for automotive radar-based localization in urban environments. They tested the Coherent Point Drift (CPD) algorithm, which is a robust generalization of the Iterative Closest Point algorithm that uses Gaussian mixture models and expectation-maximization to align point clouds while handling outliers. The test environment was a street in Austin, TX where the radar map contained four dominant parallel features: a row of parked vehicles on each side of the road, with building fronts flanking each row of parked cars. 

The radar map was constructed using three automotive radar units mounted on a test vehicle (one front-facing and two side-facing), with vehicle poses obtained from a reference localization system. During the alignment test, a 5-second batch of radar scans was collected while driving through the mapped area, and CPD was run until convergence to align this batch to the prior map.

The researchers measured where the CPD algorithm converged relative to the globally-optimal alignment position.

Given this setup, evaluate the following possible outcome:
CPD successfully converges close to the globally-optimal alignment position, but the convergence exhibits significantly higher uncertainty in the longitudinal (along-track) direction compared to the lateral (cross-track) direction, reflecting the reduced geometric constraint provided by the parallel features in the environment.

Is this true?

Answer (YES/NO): NO